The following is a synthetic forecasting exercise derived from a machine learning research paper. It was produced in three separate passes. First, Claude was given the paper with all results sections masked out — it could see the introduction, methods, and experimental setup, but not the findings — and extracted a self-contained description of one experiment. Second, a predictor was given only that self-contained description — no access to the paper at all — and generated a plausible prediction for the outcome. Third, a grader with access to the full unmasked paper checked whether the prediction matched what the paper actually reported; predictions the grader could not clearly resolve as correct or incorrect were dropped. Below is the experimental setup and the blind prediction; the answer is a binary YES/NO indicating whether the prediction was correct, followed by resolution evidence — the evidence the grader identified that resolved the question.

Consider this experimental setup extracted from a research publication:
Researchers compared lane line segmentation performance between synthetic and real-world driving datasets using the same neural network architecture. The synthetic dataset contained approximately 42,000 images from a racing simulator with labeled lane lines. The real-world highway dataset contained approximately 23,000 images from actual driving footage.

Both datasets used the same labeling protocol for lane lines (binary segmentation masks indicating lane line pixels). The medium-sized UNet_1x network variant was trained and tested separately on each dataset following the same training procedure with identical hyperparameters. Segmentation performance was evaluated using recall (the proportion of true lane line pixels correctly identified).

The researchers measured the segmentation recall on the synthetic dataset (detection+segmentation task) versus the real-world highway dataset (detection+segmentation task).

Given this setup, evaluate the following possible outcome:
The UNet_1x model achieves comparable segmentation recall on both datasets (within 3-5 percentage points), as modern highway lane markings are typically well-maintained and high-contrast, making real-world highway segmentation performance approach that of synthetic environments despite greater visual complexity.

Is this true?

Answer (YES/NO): YES